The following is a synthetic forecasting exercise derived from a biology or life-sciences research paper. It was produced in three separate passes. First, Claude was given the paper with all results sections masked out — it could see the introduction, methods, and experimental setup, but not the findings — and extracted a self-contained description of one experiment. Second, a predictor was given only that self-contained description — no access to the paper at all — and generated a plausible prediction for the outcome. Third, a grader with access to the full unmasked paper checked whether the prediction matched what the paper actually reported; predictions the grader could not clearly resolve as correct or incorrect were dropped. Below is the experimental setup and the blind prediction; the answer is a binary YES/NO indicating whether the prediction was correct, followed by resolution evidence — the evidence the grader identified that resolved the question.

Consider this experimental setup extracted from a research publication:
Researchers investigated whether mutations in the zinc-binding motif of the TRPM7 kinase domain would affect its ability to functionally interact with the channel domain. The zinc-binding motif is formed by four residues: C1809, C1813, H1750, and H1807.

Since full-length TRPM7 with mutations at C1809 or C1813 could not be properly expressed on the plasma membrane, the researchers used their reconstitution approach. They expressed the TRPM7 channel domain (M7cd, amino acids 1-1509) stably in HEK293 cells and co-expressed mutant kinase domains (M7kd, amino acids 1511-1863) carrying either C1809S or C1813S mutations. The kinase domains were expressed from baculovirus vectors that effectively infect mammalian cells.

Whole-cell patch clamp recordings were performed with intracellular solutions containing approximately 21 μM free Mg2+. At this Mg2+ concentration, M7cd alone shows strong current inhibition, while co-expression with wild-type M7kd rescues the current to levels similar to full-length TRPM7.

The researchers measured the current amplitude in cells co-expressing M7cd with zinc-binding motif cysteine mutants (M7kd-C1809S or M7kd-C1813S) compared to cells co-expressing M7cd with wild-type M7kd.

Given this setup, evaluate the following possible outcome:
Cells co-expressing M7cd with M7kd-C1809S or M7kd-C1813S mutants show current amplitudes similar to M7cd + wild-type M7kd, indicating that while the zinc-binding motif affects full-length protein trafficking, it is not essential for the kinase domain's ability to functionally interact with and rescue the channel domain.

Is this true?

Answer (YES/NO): NO